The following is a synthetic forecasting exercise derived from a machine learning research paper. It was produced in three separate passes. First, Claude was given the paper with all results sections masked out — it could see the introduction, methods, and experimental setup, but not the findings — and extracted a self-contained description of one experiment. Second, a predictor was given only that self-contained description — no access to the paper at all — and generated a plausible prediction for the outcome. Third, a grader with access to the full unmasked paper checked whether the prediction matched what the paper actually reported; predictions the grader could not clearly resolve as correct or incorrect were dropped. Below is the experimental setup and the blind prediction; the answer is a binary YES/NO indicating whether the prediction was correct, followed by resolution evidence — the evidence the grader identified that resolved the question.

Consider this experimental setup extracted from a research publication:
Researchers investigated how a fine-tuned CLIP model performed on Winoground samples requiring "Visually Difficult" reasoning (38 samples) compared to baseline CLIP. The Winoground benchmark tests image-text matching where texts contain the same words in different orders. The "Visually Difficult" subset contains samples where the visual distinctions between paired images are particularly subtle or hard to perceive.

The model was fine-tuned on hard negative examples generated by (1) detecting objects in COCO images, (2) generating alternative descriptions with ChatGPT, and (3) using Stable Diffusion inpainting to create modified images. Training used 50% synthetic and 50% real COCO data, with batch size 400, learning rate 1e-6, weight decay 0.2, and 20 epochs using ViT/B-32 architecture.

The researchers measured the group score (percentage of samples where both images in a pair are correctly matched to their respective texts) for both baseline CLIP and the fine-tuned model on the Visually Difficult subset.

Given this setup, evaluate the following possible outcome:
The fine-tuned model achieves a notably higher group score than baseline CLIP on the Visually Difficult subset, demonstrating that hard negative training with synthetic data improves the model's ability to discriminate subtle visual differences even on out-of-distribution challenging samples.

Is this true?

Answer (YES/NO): NO